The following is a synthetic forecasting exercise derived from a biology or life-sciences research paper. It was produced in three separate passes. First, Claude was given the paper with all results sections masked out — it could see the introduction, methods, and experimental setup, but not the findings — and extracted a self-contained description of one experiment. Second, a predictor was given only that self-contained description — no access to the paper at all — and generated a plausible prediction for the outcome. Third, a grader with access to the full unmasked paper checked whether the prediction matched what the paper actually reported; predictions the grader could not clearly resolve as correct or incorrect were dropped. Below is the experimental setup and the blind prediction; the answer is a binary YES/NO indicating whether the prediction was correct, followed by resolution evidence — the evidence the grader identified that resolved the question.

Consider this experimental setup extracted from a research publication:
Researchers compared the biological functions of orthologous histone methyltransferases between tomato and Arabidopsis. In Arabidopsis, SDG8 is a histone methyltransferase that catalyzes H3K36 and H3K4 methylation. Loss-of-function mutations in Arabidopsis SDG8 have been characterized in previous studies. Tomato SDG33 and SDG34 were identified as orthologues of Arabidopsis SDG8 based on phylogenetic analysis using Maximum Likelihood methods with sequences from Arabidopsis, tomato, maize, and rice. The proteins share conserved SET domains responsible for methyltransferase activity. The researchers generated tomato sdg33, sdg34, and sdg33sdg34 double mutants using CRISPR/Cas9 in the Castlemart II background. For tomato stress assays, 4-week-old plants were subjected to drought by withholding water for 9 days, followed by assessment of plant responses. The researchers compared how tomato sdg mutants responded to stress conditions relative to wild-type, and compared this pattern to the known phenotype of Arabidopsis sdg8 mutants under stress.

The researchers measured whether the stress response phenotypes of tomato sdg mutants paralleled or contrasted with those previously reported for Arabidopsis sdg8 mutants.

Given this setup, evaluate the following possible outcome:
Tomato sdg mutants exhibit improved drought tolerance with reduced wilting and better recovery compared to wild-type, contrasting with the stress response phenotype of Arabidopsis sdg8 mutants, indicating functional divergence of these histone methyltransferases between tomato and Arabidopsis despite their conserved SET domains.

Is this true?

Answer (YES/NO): YES